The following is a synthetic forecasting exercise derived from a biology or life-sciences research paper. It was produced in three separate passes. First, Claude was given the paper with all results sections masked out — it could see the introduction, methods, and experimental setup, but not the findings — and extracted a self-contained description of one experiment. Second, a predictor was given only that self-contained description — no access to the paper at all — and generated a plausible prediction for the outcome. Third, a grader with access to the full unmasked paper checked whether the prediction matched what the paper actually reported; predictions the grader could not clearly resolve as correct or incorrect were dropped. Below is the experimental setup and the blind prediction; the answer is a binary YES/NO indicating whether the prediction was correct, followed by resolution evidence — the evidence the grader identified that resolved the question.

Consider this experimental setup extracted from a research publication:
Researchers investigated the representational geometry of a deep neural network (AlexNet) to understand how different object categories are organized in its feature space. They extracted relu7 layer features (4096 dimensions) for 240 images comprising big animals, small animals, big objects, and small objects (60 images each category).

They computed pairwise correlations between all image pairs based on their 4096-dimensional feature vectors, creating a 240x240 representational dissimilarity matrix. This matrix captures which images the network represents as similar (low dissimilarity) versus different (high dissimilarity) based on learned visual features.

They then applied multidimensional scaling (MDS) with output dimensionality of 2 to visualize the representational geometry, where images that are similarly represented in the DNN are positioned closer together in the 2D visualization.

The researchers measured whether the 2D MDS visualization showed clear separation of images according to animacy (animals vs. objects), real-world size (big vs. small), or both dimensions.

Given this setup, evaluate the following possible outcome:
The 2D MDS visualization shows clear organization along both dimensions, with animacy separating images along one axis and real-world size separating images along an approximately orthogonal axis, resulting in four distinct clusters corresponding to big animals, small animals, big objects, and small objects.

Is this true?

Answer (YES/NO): YES